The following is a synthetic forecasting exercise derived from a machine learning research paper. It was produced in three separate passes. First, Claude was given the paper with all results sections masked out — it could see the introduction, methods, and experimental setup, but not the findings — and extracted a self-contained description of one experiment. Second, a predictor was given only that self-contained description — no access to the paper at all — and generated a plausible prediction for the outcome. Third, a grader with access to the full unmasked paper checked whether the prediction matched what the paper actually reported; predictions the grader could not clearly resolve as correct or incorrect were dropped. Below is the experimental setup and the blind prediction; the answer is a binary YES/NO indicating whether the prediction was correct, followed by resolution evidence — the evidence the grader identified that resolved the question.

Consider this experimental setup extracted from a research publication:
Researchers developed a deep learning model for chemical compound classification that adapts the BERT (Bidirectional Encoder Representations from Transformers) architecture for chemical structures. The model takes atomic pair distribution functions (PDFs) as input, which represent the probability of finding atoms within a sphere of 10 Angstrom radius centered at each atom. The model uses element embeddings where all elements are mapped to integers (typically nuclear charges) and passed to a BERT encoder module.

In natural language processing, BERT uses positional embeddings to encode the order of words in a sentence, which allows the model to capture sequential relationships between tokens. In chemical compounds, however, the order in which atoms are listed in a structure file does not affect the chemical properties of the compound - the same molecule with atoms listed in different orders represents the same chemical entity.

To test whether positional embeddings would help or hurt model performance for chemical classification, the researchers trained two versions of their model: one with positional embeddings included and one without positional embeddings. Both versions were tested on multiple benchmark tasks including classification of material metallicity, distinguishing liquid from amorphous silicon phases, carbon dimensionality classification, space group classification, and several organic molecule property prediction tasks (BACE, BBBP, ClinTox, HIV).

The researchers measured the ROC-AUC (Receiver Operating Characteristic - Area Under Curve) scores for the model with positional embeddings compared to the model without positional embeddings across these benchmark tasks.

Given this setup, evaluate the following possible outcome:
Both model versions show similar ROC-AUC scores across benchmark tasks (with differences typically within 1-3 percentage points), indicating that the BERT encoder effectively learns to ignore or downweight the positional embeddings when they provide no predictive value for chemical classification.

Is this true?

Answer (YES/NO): NO